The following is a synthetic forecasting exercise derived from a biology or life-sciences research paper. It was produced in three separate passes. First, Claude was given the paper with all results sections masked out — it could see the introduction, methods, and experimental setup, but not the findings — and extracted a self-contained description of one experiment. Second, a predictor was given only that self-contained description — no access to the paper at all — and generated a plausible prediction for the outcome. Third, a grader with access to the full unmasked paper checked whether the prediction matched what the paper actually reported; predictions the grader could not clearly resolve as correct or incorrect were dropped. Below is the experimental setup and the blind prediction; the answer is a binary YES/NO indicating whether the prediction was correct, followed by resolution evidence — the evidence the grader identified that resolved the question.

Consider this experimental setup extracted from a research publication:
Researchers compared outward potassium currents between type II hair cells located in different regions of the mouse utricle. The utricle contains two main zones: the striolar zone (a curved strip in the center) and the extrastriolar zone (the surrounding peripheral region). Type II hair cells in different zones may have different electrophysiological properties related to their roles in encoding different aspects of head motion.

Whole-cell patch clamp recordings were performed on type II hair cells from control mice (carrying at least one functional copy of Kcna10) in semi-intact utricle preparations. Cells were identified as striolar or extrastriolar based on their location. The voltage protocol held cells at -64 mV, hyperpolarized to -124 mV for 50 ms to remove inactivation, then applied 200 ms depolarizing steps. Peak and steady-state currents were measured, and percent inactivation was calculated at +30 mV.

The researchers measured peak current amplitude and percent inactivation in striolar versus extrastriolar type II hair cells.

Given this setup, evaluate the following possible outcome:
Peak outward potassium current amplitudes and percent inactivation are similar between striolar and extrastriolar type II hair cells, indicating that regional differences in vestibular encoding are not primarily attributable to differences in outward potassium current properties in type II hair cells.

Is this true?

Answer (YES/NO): NO